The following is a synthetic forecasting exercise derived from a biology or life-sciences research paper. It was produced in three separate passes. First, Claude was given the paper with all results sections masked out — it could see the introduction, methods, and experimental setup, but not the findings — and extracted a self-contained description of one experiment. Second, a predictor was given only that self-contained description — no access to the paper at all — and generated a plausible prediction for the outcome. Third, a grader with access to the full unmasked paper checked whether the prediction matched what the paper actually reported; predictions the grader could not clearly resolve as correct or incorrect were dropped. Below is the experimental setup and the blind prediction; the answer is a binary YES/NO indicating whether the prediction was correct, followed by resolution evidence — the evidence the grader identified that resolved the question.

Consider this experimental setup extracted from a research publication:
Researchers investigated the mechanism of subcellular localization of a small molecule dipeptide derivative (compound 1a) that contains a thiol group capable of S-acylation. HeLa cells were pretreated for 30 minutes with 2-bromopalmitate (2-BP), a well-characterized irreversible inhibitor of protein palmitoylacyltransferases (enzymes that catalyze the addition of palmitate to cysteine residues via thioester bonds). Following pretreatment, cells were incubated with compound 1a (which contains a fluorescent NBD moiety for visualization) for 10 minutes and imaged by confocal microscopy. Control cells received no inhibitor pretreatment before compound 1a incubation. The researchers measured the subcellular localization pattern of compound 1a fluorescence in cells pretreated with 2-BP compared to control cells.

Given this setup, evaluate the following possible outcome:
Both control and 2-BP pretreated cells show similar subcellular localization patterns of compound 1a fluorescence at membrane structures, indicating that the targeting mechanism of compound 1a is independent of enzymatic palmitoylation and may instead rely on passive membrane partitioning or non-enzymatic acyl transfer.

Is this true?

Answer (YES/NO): NO